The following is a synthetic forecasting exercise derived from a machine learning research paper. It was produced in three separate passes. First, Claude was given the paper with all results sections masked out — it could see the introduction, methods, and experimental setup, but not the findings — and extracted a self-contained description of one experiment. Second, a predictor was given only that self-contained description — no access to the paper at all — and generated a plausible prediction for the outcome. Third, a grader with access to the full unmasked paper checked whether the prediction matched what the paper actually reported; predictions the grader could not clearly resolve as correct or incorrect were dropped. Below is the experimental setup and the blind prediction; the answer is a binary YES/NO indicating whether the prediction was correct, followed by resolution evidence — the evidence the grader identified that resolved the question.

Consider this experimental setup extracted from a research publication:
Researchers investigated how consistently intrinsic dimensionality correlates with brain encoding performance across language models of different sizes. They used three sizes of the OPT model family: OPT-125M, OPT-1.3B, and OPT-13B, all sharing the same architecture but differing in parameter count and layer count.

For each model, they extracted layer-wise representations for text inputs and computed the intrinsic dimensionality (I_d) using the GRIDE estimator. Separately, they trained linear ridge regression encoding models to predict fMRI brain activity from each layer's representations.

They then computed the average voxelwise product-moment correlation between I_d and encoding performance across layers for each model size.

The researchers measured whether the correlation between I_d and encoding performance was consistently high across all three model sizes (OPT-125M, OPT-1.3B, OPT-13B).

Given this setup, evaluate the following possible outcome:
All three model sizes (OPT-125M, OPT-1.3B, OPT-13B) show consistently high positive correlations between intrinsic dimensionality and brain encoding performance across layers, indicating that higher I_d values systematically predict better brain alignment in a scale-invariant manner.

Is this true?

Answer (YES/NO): YES